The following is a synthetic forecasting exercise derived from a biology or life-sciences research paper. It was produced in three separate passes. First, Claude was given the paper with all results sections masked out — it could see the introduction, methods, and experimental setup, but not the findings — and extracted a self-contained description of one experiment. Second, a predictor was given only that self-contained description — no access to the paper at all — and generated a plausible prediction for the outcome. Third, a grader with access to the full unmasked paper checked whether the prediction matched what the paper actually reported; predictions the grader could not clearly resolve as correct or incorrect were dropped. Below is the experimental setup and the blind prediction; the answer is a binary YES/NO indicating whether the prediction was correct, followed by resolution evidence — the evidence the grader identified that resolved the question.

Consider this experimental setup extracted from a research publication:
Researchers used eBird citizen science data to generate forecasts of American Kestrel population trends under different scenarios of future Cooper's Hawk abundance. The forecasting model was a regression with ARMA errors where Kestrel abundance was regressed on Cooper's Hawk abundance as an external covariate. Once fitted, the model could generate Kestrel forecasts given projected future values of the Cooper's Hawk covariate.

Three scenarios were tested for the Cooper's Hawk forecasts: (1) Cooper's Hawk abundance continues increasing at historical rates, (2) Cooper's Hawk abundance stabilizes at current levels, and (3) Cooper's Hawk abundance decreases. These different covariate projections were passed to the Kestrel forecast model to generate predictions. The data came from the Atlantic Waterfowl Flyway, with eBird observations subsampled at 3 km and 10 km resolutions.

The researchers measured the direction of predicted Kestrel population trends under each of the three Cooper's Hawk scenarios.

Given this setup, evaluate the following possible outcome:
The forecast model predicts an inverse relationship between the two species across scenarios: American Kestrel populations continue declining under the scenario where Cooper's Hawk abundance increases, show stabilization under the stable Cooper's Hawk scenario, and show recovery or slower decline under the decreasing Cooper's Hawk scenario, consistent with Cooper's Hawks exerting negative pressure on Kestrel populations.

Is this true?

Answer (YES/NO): YES